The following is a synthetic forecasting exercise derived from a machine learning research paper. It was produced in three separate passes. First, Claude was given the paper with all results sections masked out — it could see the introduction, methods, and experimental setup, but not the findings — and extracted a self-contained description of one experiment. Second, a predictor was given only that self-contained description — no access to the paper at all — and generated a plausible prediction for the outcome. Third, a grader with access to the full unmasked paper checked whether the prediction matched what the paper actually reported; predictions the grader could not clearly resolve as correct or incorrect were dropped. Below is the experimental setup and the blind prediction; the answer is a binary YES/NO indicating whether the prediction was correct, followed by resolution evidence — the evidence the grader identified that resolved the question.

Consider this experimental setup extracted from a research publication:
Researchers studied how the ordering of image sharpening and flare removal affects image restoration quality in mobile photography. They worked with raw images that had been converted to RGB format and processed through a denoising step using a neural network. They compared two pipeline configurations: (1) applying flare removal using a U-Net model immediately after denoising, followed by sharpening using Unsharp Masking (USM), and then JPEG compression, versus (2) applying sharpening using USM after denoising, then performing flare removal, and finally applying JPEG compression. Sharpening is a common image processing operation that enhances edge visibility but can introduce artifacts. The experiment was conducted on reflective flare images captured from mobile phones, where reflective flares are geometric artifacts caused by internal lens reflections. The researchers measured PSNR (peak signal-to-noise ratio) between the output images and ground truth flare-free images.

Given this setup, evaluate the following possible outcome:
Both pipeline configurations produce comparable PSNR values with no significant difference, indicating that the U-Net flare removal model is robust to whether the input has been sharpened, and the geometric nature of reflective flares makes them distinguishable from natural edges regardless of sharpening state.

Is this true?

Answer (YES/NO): NO